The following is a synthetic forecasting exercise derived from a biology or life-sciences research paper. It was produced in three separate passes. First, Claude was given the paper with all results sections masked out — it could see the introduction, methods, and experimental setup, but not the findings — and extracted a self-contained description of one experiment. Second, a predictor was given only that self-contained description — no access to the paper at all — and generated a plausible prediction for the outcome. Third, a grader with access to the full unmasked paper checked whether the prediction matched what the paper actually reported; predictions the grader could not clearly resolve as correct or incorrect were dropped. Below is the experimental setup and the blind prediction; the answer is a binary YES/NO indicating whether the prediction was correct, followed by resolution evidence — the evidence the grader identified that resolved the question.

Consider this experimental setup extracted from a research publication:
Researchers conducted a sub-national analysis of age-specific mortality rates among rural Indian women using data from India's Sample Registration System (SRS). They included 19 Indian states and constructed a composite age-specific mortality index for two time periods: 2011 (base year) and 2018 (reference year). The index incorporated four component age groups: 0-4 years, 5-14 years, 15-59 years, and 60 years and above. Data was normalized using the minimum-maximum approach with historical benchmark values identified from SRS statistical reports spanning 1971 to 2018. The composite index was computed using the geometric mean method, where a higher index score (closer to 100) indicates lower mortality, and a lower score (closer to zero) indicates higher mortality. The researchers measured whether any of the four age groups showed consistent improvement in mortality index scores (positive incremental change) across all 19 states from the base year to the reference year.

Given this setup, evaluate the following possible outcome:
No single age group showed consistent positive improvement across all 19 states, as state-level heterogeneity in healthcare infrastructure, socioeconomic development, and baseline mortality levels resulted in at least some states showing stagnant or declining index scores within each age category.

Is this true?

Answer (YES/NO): NO